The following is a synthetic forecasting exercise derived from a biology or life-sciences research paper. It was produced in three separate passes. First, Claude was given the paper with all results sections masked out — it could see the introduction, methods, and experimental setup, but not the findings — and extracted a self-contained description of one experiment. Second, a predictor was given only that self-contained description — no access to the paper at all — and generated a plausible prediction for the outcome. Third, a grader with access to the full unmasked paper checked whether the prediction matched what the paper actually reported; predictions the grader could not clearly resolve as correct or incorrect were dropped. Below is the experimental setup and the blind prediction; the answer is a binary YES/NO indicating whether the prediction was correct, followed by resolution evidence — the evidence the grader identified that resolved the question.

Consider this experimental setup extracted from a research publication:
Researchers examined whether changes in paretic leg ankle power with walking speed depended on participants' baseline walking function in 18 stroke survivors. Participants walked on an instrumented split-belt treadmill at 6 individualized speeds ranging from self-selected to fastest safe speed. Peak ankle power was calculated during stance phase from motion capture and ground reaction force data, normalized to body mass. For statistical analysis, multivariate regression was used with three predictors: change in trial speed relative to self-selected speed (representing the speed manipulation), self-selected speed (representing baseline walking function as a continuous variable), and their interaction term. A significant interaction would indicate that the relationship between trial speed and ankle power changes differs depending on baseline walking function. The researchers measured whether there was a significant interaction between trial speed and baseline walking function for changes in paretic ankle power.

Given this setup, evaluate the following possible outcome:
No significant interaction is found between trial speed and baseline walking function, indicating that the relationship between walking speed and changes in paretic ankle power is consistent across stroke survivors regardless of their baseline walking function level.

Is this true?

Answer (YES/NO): NO